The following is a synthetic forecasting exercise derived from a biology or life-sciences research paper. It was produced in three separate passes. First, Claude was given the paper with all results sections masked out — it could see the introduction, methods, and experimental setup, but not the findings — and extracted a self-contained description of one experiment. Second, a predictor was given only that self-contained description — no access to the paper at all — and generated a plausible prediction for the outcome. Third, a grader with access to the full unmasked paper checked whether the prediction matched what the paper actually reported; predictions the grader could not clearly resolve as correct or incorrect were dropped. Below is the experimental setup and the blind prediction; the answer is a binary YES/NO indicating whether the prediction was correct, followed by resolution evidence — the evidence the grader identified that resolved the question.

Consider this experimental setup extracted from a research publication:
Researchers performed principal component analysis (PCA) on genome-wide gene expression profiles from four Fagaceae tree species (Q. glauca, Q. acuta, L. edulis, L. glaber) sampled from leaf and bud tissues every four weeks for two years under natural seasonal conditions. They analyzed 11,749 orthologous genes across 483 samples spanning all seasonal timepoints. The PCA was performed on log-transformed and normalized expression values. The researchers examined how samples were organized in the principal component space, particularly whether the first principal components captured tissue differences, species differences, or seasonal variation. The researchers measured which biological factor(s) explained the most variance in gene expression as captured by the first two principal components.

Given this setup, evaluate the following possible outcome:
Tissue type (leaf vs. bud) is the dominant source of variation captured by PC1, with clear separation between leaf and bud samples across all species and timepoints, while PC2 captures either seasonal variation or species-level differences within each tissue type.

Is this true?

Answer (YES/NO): YES